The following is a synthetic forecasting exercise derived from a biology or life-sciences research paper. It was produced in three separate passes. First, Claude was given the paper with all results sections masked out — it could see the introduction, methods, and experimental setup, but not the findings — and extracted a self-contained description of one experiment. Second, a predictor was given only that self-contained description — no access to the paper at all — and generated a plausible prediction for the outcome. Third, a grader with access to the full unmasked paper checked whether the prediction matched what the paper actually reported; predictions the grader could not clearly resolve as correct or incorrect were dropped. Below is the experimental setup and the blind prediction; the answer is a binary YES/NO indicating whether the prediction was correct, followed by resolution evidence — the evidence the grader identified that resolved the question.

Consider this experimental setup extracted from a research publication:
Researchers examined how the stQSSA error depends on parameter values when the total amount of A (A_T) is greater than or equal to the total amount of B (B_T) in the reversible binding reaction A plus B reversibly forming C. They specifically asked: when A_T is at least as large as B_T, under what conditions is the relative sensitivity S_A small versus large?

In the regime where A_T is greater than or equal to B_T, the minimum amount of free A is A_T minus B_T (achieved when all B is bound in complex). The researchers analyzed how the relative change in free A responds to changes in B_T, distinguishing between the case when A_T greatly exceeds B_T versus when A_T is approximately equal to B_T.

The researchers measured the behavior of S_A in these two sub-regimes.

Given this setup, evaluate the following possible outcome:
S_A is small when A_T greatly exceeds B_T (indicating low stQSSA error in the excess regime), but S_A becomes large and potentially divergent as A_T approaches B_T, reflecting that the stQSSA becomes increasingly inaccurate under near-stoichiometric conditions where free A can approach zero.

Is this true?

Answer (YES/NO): YES